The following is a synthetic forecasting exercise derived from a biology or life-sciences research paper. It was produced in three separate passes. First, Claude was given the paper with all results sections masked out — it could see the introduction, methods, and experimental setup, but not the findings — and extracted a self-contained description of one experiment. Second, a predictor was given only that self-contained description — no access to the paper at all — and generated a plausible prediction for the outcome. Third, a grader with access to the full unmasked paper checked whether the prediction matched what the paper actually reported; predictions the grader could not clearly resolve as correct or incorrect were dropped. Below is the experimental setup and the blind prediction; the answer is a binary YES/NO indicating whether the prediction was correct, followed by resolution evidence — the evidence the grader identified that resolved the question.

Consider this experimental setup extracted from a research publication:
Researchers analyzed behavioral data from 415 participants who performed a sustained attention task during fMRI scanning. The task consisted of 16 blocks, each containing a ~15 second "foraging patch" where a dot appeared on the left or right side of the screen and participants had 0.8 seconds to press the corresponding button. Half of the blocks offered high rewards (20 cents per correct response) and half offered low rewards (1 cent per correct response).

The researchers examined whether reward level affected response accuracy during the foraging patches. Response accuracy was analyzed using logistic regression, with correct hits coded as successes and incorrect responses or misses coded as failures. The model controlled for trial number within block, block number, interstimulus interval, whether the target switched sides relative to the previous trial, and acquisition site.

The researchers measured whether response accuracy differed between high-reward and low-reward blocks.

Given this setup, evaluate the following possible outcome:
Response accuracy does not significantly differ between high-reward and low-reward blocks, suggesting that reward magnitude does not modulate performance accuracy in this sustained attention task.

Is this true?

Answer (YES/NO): NO